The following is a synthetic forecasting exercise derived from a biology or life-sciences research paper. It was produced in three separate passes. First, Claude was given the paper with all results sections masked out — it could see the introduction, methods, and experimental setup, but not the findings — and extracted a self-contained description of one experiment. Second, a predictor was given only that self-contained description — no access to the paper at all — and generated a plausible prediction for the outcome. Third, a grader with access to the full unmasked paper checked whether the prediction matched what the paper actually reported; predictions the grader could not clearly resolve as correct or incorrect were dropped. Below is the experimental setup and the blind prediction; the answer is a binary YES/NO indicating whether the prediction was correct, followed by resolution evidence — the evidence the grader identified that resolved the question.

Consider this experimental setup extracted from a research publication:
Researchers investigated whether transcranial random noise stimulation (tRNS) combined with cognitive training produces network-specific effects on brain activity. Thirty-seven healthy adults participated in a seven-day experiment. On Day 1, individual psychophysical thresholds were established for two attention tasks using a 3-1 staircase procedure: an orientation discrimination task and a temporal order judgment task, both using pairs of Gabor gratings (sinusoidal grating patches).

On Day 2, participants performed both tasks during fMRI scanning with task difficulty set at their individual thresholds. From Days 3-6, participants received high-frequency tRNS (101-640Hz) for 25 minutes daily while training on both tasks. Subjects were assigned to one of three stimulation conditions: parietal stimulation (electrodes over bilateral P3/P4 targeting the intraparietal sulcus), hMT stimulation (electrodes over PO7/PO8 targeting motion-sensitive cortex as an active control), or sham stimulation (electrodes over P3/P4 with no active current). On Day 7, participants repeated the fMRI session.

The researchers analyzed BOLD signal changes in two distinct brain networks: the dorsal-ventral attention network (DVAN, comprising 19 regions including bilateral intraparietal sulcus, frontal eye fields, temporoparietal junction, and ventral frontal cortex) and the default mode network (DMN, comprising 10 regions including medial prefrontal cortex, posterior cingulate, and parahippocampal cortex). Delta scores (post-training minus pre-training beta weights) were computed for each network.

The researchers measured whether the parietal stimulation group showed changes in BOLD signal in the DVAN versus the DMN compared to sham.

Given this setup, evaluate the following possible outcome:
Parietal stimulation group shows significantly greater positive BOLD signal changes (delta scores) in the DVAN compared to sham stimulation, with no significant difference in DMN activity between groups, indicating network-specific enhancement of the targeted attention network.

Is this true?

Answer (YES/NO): YES